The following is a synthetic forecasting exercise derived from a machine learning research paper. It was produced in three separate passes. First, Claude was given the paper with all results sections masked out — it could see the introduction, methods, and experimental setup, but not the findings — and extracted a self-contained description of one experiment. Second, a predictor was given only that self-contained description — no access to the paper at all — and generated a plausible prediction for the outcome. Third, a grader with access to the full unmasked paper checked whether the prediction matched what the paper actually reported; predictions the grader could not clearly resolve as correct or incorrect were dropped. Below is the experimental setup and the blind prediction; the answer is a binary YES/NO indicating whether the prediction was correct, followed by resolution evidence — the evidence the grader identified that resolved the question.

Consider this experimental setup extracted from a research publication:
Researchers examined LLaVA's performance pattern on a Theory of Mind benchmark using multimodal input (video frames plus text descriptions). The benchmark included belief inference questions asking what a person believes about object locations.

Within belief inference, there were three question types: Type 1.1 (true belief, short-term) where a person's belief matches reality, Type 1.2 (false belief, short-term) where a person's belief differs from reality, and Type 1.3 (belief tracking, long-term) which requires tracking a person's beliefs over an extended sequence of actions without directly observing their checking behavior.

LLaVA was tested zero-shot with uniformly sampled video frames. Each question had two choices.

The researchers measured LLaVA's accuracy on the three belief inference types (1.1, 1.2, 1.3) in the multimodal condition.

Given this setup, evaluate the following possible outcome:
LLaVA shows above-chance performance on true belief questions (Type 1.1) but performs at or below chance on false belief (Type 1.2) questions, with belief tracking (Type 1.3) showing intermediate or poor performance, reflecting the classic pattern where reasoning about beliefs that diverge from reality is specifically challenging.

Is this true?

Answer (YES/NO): NO